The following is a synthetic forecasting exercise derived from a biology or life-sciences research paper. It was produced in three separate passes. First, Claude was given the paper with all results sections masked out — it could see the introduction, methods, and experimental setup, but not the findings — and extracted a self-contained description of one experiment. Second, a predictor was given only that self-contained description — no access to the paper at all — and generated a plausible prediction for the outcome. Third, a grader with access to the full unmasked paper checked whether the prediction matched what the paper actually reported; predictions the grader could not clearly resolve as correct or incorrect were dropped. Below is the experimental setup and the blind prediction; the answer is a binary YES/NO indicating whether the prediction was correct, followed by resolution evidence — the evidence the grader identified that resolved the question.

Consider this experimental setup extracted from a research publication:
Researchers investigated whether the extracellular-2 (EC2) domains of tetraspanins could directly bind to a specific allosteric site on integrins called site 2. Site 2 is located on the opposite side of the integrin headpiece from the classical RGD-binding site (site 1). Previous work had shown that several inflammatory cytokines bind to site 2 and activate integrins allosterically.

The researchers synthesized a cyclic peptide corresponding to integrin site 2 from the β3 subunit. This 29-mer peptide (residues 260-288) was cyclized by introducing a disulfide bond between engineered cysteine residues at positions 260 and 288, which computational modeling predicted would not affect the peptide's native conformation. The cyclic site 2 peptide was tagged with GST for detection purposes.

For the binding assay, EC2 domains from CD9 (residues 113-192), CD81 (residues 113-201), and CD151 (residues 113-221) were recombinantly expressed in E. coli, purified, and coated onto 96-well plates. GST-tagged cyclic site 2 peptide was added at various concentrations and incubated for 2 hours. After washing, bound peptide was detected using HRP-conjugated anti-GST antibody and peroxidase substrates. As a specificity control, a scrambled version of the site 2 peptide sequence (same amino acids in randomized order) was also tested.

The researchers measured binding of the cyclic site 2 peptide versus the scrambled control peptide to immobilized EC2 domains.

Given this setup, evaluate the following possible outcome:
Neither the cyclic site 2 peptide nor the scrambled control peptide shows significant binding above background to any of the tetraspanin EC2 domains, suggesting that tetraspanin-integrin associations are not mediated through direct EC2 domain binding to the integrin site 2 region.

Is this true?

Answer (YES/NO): NO